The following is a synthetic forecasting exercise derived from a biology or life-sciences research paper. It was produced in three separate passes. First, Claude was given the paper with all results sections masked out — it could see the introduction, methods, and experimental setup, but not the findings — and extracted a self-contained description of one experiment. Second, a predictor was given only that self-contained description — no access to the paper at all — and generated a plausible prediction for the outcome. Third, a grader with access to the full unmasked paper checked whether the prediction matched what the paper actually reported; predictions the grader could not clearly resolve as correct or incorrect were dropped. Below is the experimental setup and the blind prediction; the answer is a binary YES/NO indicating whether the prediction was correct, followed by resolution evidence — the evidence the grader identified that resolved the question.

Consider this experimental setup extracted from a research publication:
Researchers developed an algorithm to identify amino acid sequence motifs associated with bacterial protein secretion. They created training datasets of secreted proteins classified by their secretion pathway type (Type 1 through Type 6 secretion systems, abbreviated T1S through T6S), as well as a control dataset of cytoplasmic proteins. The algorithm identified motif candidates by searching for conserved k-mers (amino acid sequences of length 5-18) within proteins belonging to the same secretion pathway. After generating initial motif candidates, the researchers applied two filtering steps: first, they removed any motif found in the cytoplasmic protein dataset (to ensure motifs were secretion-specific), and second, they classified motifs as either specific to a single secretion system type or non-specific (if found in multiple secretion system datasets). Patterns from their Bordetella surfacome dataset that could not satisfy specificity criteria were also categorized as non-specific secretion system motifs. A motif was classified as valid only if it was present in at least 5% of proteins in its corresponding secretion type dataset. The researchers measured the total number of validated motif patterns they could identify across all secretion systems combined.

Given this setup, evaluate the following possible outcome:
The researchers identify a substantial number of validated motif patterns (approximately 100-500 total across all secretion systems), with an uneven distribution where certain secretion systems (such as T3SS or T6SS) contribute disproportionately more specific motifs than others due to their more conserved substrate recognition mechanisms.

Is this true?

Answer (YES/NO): NO